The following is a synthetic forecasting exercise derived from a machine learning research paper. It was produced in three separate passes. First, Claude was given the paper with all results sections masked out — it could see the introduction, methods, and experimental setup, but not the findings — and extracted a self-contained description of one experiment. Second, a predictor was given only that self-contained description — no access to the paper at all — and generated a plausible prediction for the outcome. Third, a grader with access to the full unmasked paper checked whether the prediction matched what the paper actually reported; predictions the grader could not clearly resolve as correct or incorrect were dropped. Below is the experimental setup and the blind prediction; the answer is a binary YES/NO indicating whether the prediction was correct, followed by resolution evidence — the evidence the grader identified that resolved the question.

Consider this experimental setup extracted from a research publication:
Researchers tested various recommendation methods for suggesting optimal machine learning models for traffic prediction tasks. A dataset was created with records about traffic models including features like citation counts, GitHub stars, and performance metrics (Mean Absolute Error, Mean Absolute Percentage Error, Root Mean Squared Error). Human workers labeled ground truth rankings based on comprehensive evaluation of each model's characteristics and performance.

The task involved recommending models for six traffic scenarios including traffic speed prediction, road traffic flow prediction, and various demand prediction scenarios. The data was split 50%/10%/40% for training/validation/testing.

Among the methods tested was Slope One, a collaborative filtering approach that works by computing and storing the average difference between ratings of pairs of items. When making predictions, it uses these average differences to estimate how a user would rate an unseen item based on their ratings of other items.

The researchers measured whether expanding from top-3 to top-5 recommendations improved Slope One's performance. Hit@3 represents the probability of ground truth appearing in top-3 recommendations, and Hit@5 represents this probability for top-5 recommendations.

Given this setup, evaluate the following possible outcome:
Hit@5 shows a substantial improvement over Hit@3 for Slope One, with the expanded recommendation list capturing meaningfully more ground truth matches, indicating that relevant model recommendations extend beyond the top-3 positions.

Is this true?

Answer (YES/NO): NO